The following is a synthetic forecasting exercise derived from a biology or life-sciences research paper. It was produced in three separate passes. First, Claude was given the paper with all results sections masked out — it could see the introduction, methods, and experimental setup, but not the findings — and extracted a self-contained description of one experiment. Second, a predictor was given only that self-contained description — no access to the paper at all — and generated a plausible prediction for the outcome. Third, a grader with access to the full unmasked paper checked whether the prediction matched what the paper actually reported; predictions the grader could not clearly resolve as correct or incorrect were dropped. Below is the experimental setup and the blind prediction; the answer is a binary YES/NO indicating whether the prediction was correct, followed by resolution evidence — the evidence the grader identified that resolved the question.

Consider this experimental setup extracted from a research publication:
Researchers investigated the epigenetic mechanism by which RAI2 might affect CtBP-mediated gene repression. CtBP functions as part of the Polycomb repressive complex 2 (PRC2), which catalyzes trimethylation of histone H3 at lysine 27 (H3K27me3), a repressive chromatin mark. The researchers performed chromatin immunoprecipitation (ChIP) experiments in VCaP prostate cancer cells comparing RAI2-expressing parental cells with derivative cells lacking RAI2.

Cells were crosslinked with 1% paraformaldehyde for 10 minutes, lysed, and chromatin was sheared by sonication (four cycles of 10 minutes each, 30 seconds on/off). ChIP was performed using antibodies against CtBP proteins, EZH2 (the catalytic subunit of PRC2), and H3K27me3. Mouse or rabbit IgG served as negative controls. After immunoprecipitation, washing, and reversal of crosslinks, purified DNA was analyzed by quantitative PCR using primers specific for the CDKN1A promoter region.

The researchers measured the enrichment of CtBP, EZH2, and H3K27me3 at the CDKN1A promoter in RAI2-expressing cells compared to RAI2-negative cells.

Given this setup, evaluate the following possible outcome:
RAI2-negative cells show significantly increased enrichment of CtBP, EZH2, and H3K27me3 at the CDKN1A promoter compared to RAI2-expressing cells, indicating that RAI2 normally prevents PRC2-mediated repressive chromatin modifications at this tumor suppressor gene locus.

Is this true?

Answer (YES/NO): NO